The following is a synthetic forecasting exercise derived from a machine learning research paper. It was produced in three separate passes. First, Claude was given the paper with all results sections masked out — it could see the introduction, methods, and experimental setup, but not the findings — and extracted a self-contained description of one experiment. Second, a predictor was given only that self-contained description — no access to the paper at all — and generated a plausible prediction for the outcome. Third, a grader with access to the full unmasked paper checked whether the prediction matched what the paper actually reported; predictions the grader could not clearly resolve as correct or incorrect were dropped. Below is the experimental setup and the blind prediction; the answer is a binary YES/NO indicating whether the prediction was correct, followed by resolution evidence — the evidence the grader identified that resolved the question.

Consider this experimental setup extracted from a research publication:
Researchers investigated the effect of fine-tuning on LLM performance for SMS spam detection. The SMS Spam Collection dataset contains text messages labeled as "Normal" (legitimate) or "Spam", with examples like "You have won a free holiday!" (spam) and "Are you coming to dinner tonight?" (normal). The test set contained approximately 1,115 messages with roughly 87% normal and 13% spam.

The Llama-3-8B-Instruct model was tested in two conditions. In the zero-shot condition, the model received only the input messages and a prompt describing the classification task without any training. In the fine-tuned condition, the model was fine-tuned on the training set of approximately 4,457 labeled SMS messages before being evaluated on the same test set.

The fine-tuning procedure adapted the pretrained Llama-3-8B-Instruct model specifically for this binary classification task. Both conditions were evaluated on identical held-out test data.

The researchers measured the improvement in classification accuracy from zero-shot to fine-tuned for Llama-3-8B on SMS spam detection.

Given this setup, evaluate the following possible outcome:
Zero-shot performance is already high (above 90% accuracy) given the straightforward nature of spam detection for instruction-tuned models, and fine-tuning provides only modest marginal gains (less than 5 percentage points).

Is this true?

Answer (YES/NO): NO